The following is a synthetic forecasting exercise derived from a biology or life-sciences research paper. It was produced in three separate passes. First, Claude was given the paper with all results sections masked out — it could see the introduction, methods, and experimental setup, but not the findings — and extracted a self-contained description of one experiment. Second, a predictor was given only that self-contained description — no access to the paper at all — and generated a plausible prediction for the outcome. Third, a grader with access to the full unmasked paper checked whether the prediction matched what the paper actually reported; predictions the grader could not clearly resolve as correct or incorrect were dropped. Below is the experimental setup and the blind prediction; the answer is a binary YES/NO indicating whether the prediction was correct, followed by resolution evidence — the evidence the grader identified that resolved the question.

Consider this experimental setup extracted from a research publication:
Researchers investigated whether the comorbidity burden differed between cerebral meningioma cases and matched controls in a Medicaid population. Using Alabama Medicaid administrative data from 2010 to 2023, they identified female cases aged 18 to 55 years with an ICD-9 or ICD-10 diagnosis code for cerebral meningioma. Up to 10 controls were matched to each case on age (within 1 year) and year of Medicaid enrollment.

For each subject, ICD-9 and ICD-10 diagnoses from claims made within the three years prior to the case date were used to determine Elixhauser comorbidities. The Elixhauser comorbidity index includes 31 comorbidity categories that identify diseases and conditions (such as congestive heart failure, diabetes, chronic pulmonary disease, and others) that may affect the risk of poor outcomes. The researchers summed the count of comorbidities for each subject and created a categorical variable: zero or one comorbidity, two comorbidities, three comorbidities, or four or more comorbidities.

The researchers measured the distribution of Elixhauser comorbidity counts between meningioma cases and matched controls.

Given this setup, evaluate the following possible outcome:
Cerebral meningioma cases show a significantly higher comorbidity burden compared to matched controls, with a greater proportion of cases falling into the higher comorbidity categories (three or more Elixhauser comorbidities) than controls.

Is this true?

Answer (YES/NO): YES